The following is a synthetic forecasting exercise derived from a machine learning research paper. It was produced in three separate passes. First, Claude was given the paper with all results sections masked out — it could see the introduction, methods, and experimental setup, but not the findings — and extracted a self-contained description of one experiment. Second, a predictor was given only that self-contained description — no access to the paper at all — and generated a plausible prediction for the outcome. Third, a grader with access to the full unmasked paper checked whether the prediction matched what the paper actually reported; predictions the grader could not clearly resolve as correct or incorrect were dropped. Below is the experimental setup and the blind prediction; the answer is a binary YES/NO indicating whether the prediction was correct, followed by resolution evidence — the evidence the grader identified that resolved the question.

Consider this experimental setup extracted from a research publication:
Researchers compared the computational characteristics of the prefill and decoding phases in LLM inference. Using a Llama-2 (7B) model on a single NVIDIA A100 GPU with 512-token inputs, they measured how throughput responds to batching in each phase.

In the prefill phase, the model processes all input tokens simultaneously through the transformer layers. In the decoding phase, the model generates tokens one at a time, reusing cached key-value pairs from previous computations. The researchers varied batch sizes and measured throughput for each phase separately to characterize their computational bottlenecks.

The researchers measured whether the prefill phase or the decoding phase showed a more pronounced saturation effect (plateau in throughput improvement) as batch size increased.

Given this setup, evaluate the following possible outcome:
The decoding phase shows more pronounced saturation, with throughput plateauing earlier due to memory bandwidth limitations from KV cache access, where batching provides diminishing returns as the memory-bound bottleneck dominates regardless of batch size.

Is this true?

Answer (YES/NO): NO